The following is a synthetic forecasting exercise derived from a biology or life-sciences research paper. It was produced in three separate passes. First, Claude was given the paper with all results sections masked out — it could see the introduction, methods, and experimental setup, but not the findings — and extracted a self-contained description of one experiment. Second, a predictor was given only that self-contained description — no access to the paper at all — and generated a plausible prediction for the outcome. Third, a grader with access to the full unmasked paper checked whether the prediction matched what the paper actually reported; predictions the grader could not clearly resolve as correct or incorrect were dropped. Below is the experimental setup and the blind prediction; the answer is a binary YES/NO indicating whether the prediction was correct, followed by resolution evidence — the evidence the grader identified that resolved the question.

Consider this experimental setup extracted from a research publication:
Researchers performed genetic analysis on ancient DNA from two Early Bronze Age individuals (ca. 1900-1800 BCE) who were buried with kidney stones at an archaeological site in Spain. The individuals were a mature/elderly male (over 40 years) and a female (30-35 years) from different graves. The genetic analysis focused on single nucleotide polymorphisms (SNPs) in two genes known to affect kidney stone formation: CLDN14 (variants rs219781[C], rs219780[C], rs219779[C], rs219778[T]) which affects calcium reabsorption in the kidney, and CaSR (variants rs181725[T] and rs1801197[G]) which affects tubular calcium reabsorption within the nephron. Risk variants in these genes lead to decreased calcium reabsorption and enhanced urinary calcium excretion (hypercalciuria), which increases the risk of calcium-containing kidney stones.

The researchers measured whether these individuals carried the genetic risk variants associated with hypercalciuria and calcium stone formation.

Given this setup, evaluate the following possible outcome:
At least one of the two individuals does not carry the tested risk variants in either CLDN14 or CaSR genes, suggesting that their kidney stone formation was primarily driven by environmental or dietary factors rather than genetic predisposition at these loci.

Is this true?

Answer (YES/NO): YES